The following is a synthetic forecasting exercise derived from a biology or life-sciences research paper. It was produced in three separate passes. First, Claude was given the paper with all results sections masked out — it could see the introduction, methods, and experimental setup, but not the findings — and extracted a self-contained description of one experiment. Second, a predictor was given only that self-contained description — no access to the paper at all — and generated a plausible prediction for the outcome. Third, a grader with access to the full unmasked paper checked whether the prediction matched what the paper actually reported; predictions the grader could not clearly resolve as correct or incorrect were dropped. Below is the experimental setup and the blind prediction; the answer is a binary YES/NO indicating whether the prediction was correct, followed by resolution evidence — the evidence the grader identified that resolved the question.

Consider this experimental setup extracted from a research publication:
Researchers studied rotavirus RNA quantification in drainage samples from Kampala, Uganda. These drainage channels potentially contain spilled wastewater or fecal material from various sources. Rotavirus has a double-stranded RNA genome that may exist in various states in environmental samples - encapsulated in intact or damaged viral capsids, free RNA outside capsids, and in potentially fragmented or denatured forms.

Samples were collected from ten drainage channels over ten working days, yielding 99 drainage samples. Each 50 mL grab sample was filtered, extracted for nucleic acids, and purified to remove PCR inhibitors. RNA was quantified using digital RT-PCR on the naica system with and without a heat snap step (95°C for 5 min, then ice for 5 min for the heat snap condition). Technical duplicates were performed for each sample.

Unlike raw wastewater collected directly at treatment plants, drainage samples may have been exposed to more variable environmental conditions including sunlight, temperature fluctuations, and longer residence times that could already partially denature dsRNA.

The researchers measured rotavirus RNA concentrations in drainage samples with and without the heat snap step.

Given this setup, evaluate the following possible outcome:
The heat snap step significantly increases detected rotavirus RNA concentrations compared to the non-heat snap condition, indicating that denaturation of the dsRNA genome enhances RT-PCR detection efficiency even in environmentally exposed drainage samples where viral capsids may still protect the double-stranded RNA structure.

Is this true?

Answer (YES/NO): YES